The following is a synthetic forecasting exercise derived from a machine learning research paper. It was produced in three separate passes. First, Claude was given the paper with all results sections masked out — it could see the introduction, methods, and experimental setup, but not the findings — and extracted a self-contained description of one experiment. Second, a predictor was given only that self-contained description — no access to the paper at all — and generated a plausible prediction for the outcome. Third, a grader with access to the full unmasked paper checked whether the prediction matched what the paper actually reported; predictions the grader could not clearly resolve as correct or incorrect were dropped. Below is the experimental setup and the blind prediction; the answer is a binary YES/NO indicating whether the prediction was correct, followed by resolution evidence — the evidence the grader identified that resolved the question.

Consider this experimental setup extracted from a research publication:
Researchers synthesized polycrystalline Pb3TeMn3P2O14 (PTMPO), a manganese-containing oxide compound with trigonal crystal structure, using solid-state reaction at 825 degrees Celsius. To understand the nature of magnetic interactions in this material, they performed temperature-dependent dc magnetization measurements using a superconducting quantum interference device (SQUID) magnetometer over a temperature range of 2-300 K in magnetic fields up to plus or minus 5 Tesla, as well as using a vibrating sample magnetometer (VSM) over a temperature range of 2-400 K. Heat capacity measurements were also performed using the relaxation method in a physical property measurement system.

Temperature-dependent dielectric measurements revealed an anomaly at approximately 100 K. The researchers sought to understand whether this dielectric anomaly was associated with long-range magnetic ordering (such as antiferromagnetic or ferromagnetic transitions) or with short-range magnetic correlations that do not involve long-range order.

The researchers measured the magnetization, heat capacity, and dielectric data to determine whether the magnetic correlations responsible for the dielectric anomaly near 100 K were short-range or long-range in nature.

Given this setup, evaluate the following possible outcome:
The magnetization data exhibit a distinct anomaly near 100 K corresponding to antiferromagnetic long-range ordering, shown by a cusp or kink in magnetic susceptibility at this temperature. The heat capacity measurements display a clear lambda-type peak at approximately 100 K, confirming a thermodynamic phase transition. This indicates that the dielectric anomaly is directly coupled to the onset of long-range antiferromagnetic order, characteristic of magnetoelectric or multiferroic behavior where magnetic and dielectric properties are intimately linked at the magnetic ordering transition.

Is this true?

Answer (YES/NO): NO